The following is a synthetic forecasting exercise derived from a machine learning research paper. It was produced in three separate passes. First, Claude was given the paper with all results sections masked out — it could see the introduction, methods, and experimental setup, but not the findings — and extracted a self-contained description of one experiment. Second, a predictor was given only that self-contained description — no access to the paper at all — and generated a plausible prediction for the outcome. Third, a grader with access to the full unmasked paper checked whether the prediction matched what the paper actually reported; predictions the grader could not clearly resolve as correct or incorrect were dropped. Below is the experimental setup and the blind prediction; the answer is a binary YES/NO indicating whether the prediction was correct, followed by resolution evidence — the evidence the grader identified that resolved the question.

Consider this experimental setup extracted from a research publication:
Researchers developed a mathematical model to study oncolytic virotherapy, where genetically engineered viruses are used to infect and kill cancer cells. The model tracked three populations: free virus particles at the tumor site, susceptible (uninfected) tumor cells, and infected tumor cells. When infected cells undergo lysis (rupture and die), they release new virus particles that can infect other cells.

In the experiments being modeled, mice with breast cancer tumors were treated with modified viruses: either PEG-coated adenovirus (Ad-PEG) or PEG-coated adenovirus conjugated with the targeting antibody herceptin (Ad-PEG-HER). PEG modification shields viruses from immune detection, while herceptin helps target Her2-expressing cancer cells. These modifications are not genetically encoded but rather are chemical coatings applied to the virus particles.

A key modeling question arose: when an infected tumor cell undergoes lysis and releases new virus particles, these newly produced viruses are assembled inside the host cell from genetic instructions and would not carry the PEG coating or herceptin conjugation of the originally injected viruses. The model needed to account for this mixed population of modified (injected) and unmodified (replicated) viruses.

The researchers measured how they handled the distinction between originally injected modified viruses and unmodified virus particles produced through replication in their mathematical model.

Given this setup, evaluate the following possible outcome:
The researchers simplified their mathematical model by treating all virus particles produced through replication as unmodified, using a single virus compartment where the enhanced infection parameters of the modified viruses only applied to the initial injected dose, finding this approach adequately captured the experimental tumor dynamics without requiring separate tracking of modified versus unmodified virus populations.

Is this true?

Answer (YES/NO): NO